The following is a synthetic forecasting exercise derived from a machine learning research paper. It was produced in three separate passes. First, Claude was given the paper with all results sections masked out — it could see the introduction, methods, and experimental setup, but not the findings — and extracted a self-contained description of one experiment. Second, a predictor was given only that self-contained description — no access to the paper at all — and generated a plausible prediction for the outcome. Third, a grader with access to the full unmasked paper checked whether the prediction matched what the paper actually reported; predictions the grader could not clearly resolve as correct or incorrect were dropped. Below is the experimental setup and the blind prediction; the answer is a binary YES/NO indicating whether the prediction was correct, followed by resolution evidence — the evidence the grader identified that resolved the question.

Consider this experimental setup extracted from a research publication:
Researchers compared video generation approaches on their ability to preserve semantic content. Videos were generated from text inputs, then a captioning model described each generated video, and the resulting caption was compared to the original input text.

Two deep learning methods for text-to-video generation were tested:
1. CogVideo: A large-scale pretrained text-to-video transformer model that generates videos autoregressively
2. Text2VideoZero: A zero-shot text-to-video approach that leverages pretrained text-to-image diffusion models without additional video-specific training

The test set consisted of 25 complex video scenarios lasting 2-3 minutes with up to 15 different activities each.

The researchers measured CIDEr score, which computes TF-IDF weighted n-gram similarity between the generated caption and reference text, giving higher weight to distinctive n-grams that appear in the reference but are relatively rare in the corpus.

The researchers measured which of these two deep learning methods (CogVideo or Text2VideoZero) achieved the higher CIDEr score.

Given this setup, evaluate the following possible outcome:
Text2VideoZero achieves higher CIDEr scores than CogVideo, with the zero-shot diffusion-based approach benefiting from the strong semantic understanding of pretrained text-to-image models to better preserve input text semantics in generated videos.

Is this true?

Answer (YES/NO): YES